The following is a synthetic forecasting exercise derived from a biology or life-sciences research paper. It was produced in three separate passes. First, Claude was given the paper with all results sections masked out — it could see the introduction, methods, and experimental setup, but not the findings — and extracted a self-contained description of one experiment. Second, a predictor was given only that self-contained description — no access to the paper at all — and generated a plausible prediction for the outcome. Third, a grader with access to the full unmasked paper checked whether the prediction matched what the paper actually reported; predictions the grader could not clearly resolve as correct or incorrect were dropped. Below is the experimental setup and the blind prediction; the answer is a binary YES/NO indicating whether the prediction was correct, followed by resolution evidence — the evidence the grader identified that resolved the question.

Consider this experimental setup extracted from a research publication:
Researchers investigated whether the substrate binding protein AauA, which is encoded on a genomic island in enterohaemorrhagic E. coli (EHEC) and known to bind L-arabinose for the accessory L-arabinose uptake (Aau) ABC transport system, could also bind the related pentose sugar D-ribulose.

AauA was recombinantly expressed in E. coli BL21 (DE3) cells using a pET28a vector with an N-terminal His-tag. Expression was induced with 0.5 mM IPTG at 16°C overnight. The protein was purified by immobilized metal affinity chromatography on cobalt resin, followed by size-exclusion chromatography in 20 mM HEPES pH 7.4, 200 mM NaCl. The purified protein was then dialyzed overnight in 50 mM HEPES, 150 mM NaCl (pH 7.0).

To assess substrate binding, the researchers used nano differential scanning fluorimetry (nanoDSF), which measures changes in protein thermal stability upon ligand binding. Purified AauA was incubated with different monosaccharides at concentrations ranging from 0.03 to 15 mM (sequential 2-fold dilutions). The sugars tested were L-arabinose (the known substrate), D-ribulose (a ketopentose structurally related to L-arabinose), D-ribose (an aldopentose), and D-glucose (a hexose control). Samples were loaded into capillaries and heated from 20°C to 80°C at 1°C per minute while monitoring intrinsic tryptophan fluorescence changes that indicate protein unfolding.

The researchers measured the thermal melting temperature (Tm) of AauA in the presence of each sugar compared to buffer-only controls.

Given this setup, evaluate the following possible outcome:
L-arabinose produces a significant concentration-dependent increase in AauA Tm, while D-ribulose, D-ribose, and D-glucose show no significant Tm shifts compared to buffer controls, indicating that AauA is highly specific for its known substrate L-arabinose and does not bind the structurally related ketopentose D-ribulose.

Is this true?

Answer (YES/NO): NO